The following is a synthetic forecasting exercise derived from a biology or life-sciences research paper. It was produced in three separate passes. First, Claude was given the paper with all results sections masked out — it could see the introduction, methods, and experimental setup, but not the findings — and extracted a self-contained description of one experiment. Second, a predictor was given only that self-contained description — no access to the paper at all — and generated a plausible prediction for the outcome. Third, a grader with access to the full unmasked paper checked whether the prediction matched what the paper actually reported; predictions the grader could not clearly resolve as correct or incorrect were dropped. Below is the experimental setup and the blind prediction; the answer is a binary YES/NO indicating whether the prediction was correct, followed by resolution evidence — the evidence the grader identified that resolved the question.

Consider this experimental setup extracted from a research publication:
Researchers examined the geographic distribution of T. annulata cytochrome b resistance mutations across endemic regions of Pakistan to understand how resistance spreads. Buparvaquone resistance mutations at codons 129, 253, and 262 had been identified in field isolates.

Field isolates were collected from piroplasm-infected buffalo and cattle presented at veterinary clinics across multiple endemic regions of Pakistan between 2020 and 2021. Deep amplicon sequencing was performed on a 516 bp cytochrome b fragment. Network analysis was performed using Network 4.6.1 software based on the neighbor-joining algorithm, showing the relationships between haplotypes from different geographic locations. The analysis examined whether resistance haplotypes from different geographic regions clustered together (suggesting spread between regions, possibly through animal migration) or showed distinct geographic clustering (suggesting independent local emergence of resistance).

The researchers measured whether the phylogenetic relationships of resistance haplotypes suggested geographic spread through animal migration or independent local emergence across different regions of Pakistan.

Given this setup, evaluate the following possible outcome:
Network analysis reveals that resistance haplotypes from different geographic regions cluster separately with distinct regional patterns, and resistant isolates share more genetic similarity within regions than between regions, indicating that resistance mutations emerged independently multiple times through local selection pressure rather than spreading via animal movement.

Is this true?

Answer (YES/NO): NO